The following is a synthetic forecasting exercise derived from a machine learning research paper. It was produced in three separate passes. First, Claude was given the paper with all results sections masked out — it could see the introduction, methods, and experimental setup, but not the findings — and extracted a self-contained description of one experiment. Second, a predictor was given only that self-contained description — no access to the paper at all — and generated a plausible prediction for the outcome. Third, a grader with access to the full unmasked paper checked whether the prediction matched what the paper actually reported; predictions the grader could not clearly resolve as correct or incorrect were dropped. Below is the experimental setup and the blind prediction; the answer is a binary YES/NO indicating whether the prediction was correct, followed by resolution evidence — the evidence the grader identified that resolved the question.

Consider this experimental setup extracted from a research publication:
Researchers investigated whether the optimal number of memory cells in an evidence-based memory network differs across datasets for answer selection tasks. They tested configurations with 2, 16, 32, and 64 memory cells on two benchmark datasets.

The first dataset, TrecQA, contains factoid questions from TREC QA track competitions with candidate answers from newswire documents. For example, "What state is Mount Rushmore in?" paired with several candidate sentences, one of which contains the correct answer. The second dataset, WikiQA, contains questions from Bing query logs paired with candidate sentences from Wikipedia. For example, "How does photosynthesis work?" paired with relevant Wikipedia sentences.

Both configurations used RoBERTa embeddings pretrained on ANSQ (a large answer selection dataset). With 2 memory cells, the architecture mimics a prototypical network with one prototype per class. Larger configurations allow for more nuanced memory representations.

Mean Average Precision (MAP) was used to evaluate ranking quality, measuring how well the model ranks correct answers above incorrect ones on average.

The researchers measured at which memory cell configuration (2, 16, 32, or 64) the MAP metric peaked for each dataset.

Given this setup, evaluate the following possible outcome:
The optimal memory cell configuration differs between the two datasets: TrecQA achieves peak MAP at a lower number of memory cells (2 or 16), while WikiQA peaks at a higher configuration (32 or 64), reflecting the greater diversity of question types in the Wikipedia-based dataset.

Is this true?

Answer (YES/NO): NO